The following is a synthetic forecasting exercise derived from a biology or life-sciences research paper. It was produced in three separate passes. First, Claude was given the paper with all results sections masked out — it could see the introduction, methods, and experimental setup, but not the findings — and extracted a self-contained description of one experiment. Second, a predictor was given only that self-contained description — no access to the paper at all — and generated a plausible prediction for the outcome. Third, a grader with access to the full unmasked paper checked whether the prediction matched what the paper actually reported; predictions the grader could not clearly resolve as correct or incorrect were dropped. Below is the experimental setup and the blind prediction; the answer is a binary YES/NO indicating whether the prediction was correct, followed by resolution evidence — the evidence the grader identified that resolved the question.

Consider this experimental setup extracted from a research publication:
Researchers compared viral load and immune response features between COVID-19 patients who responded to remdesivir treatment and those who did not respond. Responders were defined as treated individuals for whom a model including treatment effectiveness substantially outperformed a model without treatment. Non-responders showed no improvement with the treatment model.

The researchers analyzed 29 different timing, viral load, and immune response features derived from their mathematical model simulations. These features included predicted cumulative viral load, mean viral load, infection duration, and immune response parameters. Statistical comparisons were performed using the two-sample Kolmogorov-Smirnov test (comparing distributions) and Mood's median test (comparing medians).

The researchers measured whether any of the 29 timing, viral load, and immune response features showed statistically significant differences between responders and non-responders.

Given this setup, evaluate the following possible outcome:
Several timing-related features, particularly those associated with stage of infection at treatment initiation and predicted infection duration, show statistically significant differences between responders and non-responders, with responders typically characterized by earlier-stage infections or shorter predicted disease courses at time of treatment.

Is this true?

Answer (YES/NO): NO